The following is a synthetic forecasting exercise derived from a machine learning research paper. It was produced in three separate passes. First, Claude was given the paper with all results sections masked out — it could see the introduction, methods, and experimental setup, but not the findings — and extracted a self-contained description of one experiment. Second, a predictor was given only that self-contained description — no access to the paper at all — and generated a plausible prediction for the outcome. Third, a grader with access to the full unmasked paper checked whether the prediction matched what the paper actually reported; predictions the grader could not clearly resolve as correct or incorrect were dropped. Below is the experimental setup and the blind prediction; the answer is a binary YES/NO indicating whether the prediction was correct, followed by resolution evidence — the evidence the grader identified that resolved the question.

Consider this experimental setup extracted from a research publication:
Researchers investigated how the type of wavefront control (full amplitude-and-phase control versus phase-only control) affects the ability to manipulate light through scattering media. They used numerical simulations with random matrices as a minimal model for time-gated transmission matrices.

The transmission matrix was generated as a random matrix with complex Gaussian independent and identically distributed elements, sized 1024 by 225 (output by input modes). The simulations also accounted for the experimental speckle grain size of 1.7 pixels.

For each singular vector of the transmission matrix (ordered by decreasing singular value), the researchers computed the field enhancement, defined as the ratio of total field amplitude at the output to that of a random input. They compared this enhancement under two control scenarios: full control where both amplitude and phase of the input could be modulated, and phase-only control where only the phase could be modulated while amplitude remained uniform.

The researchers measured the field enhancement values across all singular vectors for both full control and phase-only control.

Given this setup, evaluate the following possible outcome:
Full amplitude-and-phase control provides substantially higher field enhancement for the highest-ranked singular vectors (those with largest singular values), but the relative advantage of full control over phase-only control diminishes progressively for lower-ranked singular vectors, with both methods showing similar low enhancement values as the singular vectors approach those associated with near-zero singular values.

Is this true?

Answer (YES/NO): NO